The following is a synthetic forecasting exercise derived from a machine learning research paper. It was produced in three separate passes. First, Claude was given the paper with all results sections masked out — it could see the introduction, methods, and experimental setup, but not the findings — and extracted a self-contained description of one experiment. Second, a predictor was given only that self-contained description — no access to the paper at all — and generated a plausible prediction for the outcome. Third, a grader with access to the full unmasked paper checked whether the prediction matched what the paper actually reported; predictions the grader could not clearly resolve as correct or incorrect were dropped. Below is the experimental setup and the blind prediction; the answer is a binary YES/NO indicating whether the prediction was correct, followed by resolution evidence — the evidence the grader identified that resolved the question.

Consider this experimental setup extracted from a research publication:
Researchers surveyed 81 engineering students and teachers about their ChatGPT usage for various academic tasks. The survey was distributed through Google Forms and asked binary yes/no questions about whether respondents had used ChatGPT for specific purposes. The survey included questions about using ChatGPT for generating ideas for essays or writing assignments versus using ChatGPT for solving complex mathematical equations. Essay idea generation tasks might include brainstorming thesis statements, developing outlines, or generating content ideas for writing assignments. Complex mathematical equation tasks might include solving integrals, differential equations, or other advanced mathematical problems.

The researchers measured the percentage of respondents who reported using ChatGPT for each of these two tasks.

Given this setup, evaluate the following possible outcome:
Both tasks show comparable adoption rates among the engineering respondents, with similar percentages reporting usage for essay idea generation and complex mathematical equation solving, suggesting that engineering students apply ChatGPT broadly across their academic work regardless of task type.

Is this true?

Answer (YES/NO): NO